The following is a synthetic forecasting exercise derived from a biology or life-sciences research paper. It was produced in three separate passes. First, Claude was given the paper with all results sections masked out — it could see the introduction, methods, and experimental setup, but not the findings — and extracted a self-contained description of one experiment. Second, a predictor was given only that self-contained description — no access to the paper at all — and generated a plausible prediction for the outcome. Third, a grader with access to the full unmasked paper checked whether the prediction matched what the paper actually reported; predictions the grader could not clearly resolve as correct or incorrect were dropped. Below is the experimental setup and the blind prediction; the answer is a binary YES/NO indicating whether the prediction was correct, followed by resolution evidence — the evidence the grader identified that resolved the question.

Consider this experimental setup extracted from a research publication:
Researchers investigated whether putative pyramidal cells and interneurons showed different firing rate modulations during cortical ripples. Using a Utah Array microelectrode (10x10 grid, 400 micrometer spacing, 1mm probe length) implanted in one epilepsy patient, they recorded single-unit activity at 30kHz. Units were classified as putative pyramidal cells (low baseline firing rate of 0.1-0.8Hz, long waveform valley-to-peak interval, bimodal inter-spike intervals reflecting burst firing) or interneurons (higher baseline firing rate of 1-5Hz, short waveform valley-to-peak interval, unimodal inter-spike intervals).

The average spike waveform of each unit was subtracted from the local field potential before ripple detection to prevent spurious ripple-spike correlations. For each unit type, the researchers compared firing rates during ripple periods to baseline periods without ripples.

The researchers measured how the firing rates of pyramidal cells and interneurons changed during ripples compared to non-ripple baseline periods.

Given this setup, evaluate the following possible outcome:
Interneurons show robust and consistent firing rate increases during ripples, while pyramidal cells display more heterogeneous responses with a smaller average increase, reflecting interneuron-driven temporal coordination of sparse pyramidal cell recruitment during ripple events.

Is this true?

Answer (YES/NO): NO